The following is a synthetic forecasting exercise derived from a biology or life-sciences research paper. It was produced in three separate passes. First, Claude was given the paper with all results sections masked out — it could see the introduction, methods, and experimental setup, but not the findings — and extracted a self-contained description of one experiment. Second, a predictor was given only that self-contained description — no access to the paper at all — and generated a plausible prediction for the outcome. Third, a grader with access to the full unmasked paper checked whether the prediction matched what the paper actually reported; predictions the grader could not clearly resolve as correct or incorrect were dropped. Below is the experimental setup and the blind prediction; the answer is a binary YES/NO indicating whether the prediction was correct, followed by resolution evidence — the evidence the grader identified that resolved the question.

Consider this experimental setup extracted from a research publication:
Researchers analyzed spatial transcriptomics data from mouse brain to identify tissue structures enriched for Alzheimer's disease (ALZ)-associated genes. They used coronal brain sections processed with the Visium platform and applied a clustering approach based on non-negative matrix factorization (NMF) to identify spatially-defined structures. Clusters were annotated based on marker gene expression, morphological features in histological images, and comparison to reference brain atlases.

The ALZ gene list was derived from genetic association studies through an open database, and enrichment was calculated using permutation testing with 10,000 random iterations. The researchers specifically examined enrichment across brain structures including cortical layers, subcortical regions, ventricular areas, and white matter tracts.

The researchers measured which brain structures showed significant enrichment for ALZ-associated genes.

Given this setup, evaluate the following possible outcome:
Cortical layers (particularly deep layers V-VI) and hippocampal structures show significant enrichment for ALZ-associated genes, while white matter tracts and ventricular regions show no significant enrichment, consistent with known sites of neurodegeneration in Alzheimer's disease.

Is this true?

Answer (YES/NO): NO